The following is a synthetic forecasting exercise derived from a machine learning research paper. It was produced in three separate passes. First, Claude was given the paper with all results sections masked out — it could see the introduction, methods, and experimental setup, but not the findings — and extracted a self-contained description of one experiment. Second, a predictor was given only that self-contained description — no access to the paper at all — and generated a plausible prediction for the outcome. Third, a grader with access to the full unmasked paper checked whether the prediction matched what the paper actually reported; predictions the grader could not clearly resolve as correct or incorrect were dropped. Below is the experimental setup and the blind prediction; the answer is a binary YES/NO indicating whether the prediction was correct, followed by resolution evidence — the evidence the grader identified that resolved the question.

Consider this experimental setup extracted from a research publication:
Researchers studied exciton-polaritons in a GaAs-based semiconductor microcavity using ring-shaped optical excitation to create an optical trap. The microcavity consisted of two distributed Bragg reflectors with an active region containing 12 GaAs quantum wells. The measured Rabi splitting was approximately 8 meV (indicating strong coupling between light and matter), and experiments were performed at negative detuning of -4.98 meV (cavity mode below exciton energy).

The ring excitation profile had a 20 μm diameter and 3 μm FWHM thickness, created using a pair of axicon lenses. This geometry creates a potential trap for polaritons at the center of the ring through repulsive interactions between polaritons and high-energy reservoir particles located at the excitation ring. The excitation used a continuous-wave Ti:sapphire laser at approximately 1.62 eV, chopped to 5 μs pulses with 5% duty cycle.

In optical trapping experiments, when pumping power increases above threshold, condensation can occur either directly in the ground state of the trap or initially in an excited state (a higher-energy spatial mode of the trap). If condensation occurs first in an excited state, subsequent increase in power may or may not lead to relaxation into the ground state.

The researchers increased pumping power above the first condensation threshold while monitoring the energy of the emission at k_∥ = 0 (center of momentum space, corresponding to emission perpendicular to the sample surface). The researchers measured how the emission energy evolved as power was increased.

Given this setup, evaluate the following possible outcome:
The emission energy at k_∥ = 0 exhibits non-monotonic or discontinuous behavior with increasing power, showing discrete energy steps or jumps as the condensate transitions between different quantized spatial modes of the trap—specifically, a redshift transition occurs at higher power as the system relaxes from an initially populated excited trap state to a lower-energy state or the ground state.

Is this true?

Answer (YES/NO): YES